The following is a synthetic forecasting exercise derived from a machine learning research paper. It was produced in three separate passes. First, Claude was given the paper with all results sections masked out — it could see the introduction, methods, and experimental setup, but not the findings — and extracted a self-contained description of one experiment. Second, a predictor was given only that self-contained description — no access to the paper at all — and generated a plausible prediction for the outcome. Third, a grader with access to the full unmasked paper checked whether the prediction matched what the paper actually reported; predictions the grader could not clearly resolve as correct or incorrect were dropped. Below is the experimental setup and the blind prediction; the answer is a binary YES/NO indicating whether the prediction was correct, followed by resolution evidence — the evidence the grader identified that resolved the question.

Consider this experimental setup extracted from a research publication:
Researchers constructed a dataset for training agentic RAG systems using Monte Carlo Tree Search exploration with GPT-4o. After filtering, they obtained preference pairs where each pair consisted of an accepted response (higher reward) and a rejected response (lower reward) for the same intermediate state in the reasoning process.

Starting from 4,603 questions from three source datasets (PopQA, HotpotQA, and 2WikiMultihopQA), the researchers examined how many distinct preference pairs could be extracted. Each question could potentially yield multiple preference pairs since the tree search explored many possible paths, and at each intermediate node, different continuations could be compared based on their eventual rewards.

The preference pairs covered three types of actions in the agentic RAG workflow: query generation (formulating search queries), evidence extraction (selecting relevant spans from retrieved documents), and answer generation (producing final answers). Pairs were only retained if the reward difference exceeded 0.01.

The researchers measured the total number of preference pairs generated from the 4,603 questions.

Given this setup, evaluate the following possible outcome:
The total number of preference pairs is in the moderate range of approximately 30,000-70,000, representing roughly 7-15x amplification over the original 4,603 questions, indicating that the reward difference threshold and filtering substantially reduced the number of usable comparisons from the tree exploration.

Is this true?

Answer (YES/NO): NO